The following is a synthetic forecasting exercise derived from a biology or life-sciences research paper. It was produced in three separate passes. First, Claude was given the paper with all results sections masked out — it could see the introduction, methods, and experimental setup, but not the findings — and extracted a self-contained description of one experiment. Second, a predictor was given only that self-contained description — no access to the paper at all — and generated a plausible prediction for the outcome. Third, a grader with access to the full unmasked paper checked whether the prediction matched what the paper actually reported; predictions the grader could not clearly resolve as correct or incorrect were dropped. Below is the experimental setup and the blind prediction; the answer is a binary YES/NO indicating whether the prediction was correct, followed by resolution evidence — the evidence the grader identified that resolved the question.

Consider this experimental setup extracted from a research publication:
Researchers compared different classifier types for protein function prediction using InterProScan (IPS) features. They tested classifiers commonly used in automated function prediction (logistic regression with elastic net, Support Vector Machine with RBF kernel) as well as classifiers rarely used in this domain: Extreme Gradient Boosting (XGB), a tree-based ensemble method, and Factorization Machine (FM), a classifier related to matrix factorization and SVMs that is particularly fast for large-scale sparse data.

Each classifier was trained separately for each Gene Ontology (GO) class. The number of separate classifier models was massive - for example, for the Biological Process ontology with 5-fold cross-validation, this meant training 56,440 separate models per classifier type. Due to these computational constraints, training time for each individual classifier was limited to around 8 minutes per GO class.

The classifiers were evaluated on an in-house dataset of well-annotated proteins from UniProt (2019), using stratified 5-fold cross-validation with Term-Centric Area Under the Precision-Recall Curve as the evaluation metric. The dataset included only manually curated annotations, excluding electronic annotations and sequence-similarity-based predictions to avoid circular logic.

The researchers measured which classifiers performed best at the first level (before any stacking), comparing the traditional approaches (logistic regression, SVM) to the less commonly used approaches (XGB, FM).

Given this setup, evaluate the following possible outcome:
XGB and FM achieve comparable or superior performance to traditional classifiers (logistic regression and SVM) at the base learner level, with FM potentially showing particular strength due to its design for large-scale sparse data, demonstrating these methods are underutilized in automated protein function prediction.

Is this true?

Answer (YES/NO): YES